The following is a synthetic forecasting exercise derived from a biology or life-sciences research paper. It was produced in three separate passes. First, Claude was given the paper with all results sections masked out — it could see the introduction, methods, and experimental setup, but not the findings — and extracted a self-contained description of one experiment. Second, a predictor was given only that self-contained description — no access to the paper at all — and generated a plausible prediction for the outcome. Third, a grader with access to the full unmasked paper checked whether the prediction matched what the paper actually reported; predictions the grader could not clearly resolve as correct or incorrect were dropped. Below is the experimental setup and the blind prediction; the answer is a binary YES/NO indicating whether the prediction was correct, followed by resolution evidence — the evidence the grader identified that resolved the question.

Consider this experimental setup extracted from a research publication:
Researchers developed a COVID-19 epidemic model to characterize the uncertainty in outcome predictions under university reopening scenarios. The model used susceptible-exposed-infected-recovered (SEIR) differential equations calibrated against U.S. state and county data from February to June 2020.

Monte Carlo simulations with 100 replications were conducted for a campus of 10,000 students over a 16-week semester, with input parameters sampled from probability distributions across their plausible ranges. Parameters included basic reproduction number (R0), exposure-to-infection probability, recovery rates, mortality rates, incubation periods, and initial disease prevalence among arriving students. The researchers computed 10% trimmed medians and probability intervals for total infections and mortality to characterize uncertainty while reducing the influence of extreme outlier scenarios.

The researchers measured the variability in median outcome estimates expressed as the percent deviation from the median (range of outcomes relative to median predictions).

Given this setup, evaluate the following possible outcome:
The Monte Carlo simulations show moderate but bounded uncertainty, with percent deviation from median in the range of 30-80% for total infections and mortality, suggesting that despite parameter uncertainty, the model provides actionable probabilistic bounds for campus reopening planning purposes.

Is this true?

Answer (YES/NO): NO